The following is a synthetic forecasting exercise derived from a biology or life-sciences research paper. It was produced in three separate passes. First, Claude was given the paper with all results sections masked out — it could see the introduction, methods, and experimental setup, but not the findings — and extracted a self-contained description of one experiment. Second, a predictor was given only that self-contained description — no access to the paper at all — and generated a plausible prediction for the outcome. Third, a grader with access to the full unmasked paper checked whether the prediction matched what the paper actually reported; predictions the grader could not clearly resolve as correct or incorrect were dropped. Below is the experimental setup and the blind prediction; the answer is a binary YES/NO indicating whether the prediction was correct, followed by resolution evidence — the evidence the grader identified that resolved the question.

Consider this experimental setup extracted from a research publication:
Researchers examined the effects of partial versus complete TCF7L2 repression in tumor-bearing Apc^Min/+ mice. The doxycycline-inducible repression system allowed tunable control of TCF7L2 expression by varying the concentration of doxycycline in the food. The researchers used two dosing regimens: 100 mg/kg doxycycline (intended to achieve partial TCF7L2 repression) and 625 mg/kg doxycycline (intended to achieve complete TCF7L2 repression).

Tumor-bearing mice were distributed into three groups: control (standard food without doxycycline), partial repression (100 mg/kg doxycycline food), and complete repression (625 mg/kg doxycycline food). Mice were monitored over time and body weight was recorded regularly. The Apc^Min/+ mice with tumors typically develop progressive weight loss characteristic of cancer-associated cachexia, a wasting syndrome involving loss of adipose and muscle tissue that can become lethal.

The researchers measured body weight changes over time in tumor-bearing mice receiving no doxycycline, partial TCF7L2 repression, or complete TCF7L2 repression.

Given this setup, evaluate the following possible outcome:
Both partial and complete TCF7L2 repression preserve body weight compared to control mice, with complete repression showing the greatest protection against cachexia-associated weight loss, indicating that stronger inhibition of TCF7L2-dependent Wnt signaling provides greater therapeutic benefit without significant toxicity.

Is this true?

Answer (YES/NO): NO